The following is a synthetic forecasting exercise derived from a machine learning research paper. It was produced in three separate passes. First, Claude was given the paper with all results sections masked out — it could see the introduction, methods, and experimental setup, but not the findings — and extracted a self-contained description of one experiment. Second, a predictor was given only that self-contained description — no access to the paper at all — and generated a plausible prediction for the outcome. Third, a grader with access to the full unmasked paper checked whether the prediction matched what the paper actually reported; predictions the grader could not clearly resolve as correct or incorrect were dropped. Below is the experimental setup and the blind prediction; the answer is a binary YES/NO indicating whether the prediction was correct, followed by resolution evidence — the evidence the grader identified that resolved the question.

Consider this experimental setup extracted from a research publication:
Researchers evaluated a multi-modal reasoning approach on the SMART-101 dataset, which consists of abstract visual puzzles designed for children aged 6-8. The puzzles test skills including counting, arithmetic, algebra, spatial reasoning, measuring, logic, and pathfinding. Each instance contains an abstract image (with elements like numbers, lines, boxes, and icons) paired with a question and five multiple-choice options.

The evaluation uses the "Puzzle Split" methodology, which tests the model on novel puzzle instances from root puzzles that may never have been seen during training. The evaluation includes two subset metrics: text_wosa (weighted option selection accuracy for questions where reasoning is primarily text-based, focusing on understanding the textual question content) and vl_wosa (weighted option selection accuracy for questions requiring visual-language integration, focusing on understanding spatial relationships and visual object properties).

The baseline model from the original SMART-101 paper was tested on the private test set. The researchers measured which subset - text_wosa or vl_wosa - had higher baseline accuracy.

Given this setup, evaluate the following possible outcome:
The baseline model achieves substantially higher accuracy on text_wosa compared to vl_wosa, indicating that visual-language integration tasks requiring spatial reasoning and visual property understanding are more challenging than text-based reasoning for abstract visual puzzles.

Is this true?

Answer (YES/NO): NO